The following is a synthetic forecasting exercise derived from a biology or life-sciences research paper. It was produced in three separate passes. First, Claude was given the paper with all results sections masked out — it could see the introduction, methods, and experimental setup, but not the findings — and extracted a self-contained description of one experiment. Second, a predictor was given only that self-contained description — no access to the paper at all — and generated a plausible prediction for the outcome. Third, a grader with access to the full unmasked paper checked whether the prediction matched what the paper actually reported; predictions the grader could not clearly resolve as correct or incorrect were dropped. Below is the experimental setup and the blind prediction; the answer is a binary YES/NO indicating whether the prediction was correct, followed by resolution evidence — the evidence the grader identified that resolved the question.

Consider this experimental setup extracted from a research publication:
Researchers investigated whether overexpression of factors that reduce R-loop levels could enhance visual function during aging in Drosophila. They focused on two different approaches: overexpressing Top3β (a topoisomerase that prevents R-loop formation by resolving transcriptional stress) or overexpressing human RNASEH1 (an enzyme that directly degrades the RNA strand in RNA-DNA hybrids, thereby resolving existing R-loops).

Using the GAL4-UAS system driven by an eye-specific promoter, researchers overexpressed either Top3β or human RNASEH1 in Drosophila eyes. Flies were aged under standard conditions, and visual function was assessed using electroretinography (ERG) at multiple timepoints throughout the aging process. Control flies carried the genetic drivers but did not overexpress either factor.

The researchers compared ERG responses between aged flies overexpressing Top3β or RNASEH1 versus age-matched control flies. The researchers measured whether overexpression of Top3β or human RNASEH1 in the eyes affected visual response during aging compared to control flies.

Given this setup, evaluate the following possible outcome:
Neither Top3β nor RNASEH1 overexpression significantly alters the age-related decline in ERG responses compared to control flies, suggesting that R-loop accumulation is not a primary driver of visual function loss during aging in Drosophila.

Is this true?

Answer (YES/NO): NO